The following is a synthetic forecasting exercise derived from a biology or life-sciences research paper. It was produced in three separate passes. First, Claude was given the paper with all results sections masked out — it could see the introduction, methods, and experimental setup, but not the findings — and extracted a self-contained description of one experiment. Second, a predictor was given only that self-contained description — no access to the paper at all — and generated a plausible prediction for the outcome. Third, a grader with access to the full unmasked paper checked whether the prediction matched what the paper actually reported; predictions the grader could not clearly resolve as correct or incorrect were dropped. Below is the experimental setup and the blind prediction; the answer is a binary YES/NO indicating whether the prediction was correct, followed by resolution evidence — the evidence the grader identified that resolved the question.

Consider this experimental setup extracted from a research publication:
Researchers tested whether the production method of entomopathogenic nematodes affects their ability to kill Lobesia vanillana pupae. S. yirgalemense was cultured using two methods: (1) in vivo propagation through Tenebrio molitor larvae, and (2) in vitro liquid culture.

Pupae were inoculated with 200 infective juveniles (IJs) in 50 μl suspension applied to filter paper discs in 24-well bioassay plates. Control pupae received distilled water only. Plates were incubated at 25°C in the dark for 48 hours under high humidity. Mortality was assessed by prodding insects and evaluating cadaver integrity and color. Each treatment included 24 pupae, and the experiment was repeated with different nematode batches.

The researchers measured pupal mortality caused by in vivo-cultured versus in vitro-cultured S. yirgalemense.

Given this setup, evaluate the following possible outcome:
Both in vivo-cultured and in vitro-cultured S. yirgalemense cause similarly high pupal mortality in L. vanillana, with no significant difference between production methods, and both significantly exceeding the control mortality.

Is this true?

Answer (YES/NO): NO